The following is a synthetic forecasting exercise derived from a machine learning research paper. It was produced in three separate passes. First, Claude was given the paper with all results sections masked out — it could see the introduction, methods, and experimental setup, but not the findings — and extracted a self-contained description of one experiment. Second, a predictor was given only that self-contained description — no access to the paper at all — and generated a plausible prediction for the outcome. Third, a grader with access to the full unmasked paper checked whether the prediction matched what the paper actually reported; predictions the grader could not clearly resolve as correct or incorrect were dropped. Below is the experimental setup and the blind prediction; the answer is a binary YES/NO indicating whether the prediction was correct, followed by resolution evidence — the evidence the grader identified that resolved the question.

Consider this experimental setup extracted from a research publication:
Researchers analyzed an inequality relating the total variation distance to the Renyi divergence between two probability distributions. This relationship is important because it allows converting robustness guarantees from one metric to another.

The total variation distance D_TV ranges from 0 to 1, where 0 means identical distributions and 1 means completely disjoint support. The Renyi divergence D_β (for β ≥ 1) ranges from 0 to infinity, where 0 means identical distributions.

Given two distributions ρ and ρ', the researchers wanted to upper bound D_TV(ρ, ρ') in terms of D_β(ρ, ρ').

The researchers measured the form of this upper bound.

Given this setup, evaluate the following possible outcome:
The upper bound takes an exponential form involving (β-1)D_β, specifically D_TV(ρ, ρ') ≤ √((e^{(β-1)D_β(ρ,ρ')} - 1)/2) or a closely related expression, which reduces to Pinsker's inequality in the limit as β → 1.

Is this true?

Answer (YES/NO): NO